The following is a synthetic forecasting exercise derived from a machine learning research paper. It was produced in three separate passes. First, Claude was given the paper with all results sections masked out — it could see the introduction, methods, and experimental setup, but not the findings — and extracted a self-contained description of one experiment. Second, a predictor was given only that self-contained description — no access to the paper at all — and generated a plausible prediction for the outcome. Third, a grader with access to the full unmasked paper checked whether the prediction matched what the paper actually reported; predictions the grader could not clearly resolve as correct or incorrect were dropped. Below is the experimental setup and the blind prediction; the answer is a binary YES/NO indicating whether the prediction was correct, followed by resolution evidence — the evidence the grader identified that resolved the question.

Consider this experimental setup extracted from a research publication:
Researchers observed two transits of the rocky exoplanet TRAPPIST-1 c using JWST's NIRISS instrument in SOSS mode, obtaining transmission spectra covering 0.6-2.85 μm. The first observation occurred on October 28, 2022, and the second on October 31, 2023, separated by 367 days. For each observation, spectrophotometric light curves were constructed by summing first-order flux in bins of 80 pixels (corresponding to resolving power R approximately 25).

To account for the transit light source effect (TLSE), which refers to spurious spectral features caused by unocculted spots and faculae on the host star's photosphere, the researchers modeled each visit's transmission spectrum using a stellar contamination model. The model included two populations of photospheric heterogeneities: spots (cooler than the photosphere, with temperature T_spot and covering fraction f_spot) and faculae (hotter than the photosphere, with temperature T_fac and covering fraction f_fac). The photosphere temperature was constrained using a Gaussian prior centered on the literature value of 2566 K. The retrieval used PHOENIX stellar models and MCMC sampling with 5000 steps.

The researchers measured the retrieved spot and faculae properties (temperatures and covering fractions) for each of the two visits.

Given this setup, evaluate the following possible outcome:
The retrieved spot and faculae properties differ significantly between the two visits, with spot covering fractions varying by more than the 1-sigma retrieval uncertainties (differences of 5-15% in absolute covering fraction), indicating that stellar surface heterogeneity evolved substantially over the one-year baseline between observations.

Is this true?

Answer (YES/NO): NO